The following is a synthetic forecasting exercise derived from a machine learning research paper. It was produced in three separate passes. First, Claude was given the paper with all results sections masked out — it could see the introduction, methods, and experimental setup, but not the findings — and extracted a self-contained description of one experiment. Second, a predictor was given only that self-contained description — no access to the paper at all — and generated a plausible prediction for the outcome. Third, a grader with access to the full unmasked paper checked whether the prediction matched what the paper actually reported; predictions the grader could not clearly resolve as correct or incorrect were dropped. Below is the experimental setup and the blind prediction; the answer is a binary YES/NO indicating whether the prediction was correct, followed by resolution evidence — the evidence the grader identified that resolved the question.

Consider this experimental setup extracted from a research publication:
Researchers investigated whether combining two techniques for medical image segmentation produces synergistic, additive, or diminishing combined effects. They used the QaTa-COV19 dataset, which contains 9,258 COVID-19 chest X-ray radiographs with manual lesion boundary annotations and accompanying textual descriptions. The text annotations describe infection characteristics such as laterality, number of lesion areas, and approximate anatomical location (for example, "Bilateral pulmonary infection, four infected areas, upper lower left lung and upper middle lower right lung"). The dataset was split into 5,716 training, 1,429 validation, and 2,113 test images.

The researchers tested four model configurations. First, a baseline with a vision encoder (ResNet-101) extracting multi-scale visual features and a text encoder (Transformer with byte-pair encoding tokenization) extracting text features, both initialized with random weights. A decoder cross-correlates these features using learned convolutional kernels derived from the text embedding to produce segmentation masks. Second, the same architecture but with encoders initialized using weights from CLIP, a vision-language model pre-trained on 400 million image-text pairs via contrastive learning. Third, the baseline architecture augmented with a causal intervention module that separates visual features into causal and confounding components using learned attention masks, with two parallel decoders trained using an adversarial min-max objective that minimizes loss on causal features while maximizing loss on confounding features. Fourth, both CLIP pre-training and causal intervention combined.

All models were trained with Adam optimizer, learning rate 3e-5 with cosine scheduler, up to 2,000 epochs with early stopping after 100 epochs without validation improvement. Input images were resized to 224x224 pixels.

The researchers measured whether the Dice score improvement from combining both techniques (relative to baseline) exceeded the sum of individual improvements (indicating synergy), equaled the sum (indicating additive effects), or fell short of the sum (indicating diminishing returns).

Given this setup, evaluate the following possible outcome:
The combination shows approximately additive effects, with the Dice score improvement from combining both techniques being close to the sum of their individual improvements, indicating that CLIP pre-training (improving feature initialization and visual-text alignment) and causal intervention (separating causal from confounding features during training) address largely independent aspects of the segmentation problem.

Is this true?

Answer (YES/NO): NO